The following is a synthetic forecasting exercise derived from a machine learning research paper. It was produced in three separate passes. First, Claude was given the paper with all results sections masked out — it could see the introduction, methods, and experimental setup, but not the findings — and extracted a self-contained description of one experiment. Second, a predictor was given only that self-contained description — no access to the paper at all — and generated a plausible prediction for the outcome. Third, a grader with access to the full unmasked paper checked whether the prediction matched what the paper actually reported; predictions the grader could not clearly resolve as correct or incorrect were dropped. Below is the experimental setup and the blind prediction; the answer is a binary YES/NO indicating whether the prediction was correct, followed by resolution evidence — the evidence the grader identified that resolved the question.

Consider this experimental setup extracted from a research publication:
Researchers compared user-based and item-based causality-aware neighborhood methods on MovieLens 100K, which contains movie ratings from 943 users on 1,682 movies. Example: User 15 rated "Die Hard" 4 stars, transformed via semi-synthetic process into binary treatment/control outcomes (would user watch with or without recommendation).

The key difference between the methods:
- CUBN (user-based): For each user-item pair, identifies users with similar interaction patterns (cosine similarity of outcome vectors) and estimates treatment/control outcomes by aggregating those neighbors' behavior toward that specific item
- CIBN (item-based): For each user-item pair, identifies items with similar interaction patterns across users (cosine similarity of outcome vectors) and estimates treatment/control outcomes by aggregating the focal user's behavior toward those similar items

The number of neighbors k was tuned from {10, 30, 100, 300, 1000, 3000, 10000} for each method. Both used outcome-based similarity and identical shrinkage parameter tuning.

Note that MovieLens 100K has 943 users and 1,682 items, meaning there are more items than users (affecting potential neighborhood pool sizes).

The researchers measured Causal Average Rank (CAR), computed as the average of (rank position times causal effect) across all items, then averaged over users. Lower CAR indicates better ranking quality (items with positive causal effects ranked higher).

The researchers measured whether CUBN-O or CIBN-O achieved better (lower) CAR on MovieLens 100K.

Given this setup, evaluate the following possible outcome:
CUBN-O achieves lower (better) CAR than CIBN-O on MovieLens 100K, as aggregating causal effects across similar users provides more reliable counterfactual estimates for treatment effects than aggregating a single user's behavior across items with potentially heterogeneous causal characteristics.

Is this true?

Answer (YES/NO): YES